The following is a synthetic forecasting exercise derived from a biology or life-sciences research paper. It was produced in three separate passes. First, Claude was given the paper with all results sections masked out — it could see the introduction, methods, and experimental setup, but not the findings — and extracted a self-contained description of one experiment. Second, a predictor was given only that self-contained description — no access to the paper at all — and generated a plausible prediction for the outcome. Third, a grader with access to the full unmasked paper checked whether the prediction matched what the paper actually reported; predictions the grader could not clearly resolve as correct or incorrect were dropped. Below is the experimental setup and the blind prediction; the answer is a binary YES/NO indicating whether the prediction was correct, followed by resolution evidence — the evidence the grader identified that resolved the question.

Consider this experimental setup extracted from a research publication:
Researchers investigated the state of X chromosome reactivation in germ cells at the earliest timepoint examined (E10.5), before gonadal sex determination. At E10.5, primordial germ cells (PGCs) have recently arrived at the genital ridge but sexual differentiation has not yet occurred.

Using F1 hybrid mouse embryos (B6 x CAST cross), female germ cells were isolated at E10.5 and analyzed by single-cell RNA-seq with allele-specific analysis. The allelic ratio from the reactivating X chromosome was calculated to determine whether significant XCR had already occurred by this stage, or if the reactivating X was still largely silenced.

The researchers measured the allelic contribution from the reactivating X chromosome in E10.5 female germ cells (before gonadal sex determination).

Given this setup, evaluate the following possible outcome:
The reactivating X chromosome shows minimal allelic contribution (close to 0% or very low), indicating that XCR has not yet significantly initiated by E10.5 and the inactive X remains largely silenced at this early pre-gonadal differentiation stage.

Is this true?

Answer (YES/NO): NO